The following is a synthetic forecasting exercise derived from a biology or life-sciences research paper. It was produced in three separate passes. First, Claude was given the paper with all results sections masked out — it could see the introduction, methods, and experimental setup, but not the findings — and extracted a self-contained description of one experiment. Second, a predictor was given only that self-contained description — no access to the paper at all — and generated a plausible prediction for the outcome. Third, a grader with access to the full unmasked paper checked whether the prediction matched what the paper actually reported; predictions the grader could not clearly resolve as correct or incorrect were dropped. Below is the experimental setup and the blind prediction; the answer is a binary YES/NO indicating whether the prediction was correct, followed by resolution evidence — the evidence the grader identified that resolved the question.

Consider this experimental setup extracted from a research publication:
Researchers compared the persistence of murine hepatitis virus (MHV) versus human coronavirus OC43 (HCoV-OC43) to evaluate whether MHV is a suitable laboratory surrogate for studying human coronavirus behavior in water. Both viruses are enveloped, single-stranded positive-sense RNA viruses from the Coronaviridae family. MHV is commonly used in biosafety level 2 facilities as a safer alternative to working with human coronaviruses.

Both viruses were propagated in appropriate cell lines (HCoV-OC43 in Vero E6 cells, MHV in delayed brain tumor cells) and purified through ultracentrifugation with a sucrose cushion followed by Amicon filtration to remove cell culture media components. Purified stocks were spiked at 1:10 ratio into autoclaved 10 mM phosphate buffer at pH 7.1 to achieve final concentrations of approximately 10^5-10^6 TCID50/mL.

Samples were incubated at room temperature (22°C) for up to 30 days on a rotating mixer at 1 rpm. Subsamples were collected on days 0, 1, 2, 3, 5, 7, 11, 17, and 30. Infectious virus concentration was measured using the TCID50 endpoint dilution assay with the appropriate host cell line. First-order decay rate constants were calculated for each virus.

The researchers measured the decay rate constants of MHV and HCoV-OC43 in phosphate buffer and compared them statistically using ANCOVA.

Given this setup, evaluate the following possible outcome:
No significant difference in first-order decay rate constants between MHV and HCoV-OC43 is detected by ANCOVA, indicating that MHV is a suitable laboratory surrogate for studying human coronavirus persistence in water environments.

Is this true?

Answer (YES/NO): NO